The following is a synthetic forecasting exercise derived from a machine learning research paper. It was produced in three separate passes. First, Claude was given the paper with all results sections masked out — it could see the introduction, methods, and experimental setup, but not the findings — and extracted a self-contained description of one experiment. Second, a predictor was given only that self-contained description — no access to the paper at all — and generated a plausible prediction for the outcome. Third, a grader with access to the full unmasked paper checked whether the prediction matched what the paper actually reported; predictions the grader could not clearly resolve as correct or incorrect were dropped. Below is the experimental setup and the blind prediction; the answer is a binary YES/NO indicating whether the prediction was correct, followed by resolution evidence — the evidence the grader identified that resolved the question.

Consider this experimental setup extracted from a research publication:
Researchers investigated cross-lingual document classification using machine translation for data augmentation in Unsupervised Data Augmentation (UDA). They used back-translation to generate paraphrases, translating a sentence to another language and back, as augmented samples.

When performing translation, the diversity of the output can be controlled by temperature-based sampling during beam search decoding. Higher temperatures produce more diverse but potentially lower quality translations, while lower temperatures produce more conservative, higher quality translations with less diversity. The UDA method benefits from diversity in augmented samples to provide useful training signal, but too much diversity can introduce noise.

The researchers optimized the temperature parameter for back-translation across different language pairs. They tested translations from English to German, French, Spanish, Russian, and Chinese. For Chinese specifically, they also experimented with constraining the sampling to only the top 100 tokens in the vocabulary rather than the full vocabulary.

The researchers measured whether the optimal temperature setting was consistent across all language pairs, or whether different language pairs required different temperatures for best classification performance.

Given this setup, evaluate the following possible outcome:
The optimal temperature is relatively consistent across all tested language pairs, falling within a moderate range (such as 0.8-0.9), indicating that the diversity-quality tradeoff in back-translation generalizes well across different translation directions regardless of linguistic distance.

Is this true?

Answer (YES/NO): NO